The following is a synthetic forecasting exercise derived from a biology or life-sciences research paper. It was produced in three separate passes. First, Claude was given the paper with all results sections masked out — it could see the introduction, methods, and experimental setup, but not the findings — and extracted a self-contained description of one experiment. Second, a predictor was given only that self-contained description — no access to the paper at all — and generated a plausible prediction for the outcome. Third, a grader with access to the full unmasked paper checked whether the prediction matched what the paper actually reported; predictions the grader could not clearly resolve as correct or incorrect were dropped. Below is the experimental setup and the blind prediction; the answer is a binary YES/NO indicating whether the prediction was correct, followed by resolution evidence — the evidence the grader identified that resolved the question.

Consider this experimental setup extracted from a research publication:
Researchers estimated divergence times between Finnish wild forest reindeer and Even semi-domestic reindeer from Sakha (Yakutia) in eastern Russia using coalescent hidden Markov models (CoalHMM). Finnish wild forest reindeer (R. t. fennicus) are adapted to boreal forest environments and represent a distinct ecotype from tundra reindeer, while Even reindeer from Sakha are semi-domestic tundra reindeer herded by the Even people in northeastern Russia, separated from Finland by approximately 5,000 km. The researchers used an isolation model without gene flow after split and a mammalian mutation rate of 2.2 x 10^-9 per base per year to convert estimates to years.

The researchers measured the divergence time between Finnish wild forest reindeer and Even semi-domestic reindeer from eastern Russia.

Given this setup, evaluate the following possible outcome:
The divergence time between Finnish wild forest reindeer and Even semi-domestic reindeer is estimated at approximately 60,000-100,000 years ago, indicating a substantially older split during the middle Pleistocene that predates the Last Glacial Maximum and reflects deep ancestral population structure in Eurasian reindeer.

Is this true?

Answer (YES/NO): NO